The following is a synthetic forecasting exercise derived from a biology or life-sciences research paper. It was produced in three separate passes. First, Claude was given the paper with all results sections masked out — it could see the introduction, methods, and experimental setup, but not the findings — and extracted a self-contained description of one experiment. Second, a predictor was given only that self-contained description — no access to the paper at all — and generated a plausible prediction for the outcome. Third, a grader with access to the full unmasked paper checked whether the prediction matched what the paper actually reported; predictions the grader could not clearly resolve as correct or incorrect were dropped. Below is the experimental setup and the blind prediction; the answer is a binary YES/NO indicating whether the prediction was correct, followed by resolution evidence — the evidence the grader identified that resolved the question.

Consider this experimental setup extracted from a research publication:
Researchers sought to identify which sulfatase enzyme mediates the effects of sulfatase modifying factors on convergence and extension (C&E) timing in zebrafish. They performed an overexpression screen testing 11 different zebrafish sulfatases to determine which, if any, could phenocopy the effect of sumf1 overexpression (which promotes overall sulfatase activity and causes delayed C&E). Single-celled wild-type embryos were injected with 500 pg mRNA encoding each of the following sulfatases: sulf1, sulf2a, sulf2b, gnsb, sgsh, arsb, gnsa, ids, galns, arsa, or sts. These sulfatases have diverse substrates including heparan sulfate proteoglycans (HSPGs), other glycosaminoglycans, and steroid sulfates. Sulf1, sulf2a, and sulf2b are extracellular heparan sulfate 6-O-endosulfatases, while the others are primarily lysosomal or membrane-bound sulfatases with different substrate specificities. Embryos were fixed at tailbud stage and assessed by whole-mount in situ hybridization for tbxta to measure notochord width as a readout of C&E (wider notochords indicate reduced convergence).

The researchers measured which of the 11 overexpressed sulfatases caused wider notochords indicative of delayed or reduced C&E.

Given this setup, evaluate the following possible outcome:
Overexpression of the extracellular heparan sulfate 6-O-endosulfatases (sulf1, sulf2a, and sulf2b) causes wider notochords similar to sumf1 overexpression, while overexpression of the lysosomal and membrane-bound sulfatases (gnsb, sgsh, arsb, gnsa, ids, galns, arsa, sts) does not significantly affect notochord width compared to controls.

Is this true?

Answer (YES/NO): NO